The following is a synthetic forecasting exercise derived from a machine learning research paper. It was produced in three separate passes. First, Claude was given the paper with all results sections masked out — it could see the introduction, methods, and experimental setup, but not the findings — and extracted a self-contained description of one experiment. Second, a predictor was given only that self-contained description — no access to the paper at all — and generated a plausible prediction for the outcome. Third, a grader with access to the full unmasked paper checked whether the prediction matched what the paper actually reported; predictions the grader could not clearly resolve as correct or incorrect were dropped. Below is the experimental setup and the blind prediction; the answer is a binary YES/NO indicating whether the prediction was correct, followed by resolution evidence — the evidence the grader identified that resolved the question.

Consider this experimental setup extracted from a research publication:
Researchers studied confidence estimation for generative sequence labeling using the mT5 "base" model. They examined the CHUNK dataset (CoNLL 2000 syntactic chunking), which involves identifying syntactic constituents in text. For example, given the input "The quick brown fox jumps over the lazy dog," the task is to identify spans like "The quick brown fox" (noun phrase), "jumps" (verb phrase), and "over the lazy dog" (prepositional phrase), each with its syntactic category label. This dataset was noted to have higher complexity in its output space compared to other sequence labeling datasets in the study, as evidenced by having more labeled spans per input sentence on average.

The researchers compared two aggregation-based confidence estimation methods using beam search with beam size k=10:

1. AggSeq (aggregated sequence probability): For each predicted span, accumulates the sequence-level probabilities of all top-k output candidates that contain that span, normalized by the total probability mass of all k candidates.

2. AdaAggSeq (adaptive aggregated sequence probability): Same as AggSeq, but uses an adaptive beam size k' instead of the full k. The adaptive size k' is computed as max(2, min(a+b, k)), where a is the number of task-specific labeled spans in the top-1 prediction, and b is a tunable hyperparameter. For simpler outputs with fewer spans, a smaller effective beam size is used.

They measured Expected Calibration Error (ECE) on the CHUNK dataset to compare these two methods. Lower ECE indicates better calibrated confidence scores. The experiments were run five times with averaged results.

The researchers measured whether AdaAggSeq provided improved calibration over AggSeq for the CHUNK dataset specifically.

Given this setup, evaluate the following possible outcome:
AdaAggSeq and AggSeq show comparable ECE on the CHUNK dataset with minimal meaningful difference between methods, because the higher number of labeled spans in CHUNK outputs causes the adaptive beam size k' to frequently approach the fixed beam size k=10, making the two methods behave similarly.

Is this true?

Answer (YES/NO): YES